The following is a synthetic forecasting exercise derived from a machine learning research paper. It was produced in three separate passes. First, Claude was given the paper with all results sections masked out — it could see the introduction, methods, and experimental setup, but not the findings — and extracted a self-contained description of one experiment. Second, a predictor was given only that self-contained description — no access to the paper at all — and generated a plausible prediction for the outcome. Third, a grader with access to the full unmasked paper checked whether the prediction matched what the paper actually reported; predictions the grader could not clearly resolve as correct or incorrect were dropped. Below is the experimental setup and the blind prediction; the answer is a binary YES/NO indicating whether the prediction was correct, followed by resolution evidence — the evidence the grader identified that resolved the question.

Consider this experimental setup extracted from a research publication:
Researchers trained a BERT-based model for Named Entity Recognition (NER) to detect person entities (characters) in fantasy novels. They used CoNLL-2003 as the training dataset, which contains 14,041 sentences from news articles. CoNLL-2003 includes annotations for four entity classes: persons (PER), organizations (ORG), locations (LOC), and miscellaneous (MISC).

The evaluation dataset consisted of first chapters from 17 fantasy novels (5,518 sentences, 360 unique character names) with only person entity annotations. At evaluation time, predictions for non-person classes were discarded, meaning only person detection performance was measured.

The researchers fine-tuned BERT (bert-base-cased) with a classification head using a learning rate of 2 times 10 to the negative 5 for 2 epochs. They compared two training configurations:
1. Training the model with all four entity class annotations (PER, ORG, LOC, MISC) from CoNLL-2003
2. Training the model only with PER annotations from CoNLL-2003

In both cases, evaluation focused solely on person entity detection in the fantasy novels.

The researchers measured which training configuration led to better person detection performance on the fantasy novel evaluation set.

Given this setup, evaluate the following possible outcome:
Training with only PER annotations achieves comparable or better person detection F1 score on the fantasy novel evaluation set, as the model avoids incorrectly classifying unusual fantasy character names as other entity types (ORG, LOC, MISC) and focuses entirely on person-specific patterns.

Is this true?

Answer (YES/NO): NO